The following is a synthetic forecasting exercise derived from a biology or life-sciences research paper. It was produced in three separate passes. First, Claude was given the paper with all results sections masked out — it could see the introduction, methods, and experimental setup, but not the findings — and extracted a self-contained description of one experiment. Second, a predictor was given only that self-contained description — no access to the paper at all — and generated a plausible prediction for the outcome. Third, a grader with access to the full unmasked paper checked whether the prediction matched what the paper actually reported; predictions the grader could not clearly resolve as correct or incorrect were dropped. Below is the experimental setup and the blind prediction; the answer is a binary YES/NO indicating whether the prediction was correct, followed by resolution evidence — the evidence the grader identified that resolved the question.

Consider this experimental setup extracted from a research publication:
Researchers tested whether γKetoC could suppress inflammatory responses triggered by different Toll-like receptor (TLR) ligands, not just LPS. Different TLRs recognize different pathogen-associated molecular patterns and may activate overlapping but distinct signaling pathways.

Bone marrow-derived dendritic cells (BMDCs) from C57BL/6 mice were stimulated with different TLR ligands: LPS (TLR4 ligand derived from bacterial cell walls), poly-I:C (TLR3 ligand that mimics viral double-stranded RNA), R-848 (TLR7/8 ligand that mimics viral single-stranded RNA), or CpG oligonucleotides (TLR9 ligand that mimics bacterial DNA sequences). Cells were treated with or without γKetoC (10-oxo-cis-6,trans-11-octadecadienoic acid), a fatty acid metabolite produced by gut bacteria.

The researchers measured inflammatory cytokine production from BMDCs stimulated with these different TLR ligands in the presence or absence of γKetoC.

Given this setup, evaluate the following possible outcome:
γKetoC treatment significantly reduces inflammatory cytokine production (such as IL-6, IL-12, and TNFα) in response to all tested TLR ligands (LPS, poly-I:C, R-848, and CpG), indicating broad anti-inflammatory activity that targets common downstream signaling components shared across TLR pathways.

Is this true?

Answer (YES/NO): YES